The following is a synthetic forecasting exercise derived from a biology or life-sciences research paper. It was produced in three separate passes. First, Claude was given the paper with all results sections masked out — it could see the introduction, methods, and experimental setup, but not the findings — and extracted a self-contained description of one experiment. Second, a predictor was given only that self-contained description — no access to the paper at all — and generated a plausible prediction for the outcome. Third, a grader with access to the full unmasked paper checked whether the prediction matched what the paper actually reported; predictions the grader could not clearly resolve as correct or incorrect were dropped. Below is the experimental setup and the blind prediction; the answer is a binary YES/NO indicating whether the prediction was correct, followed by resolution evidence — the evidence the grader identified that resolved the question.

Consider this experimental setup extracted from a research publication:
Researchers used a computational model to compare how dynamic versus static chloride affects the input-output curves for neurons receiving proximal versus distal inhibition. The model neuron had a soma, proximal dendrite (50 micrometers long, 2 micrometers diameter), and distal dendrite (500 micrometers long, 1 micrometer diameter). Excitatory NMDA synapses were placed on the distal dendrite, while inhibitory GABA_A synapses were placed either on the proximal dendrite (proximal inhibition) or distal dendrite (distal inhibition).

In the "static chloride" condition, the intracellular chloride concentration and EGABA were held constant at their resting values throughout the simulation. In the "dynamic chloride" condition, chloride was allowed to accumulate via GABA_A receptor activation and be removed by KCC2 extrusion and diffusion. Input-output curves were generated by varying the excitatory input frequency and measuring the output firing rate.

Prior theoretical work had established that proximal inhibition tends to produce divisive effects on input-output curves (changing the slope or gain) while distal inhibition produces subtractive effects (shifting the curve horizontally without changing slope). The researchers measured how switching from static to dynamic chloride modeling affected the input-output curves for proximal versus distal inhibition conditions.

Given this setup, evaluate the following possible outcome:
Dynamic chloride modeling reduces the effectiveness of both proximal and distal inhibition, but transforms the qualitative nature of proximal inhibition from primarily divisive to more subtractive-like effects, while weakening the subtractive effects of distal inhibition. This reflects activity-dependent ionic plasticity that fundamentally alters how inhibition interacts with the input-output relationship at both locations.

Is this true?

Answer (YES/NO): NO